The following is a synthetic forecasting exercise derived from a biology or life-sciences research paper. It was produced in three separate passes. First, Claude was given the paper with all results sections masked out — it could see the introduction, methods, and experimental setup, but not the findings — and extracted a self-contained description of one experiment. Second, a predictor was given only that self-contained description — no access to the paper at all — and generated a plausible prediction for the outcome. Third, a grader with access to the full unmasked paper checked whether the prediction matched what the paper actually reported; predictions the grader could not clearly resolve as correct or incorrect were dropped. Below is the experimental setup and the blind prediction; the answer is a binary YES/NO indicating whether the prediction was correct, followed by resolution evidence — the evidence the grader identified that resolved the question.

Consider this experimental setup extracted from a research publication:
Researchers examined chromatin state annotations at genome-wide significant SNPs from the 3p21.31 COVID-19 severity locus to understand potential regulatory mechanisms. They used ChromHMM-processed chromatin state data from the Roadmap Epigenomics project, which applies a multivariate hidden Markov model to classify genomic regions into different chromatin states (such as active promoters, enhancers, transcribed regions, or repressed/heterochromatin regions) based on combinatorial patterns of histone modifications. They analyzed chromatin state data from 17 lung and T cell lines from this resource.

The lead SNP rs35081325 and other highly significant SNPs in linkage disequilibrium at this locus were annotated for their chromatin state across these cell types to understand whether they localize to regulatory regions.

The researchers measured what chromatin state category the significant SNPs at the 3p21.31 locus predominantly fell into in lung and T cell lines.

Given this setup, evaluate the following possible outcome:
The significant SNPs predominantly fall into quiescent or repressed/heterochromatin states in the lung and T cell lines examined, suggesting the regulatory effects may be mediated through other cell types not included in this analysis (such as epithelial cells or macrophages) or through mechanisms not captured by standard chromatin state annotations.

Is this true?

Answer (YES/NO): NO